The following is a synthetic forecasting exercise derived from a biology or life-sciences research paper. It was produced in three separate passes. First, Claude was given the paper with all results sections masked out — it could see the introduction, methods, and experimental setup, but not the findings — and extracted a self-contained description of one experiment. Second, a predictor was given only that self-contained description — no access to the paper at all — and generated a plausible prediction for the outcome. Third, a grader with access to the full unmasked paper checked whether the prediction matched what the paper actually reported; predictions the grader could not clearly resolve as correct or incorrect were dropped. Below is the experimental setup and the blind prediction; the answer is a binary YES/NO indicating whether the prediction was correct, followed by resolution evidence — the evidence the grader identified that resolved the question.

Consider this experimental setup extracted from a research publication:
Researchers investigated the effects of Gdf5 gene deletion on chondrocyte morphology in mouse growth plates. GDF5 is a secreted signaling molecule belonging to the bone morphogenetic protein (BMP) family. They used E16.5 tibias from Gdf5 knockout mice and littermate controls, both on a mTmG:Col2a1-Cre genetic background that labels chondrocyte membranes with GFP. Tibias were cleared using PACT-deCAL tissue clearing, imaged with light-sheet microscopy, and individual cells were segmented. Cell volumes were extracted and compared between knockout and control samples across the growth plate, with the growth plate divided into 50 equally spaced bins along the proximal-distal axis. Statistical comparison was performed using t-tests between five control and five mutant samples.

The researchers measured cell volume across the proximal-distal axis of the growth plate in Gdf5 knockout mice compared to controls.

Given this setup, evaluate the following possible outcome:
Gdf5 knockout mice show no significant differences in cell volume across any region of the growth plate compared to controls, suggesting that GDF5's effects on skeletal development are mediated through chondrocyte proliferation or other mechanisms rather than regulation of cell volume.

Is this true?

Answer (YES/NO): NO